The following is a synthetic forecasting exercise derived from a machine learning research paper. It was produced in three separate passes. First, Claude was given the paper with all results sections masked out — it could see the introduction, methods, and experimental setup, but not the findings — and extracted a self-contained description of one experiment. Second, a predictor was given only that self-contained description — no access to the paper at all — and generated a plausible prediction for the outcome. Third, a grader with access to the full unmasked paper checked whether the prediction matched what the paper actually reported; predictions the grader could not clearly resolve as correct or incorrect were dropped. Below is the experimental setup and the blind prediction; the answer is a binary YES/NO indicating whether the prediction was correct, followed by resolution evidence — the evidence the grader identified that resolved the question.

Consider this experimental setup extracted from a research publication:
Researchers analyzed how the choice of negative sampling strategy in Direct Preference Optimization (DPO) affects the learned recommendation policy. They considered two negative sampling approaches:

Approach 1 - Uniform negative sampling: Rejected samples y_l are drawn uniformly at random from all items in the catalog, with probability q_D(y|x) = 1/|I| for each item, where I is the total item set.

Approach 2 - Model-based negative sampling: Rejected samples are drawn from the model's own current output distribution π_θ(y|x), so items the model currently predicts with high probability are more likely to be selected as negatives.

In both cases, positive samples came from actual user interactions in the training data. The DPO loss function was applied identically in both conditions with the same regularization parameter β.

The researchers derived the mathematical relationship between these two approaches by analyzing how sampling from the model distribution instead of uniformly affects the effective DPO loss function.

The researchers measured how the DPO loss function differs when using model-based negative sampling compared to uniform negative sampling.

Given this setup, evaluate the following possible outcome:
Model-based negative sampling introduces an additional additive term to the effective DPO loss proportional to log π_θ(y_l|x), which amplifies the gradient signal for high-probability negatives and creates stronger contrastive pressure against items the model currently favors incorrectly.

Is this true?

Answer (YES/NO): NO